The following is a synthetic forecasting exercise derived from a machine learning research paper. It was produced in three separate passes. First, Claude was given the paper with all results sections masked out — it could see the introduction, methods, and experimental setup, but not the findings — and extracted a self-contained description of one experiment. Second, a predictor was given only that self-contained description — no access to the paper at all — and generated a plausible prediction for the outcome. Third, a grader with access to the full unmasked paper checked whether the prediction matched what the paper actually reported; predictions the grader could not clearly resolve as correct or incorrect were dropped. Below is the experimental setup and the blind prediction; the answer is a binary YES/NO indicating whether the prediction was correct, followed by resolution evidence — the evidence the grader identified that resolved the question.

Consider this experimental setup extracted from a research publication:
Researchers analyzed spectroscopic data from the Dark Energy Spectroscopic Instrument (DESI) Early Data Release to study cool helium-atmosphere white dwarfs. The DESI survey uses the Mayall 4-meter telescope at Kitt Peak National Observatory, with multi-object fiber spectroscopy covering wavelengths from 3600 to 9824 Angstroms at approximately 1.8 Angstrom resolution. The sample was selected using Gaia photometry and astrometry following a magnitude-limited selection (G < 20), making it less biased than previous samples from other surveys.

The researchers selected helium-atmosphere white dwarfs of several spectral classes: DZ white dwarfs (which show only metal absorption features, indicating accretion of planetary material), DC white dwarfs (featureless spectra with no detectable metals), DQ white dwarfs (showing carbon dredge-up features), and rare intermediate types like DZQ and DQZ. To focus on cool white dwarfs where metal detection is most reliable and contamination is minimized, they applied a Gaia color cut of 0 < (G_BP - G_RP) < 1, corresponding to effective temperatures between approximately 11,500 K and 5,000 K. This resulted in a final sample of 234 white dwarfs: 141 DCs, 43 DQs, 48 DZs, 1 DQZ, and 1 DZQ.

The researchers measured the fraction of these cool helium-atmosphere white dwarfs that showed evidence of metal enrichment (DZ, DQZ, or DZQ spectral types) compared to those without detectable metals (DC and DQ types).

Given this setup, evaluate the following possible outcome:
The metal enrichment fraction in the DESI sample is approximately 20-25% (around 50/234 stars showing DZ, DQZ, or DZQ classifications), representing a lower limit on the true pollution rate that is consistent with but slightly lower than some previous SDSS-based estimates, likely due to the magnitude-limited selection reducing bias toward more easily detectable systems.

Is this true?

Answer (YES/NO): YES